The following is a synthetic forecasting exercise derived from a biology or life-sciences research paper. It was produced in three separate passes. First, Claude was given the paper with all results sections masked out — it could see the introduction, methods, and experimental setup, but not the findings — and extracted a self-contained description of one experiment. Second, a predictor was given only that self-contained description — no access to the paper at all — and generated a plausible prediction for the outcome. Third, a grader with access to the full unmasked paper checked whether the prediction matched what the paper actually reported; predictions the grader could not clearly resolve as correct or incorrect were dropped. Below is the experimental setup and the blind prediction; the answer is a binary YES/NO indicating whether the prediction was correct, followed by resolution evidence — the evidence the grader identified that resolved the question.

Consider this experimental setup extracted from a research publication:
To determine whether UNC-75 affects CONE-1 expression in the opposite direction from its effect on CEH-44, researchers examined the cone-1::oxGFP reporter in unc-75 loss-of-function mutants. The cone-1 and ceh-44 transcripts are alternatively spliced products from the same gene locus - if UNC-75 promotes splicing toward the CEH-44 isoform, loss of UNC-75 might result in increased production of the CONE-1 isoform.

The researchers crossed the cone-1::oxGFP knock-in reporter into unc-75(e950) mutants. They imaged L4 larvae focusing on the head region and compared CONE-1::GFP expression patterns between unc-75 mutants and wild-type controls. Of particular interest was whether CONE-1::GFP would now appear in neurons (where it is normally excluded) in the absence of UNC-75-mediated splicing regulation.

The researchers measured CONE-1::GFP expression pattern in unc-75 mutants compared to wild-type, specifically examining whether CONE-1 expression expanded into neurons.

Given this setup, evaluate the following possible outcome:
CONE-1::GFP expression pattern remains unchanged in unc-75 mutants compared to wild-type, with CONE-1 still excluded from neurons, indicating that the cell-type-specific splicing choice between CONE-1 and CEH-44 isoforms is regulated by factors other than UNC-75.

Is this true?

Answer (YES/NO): NO